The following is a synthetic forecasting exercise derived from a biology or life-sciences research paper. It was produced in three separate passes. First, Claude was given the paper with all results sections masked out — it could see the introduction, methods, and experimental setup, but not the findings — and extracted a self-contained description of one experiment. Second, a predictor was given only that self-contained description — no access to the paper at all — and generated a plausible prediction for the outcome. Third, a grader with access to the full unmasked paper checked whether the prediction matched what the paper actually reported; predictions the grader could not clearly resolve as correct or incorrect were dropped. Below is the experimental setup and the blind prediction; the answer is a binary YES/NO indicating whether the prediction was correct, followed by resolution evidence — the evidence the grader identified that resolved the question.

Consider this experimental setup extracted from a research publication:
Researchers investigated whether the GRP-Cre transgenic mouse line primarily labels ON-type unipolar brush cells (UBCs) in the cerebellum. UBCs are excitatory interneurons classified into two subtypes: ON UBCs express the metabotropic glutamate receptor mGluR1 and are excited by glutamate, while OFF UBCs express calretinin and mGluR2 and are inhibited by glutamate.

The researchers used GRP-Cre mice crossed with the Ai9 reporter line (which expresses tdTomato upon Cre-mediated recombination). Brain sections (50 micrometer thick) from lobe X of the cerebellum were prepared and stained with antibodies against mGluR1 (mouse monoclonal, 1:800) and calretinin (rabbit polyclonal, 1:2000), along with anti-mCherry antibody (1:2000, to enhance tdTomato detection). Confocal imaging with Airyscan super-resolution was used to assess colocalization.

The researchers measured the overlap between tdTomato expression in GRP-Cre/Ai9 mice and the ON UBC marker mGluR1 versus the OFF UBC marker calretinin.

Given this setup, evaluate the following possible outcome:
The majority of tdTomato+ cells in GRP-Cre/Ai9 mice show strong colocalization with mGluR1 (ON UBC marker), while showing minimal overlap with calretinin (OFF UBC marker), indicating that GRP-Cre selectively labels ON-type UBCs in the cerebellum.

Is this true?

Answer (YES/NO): YES